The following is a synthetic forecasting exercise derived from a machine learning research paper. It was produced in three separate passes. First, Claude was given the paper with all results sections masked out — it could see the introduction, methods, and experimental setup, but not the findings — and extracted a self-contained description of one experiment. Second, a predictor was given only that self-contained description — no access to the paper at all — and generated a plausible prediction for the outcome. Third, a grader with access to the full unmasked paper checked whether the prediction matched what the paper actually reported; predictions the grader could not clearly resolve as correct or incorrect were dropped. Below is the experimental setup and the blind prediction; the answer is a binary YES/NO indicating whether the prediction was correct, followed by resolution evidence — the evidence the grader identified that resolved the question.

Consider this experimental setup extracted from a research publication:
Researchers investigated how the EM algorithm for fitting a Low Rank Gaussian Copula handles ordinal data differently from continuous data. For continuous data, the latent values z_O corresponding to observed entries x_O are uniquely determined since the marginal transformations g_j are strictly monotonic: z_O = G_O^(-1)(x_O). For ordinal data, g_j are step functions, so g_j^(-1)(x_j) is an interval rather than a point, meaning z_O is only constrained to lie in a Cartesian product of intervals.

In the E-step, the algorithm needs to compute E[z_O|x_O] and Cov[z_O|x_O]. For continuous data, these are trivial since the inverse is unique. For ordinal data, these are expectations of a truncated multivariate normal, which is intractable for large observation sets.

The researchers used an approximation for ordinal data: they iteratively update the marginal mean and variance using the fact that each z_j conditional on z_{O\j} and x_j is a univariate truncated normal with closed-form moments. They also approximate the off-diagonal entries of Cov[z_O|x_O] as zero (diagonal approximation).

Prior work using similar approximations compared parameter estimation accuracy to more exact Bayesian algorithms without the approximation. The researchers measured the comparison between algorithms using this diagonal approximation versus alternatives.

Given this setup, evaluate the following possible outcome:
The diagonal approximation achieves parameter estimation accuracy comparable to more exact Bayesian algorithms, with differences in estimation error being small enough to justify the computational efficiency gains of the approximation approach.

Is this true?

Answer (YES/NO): NO